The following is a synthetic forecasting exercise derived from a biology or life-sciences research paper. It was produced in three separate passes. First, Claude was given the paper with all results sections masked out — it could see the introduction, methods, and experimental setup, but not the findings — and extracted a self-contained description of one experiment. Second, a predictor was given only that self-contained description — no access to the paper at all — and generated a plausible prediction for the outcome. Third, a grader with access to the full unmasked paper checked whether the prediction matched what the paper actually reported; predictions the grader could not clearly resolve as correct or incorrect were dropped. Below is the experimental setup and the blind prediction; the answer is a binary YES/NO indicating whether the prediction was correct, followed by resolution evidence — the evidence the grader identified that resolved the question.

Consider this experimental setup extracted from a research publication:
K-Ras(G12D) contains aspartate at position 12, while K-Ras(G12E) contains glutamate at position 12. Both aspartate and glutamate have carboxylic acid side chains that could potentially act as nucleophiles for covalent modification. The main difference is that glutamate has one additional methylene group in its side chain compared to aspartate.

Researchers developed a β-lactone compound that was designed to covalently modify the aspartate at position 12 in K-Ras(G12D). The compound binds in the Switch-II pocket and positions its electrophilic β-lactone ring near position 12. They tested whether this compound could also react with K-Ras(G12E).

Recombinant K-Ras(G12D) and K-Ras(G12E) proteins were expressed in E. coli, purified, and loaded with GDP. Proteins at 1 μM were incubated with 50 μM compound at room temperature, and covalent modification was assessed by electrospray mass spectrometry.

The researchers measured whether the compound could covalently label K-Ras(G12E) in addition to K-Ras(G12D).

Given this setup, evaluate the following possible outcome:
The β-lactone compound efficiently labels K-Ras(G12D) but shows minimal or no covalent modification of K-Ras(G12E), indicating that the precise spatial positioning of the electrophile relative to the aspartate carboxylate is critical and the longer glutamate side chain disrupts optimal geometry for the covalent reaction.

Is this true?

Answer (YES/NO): YES